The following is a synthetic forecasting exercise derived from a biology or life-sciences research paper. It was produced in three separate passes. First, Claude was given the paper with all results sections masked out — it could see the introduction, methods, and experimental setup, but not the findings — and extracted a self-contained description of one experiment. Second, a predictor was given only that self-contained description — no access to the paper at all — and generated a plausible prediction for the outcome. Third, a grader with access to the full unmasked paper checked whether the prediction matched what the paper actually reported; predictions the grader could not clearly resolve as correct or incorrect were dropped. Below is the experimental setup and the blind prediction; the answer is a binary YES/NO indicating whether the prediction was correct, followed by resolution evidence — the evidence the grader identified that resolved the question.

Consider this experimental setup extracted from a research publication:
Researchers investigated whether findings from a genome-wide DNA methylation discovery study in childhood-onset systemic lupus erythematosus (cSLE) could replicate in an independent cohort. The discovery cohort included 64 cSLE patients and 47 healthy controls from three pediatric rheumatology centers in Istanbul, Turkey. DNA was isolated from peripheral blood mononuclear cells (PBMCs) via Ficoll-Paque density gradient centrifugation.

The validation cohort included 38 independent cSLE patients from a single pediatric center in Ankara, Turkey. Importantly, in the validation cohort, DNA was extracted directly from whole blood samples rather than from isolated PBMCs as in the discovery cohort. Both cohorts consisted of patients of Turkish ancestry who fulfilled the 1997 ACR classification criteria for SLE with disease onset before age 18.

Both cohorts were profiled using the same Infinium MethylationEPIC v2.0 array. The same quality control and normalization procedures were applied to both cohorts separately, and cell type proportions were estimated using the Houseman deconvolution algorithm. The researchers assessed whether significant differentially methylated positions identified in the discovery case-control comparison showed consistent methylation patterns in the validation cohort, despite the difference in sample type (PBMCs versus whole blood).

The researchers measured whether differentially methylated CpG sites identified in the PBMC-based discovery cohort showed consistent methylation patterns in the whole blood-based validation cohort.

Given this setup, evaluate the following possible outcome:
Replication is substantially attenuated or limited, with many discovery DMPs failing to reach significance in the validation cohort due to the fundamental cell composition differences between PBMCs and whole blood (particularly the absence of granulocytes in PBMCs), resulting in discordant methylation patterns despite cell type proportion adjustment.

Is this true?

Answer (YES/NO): NO